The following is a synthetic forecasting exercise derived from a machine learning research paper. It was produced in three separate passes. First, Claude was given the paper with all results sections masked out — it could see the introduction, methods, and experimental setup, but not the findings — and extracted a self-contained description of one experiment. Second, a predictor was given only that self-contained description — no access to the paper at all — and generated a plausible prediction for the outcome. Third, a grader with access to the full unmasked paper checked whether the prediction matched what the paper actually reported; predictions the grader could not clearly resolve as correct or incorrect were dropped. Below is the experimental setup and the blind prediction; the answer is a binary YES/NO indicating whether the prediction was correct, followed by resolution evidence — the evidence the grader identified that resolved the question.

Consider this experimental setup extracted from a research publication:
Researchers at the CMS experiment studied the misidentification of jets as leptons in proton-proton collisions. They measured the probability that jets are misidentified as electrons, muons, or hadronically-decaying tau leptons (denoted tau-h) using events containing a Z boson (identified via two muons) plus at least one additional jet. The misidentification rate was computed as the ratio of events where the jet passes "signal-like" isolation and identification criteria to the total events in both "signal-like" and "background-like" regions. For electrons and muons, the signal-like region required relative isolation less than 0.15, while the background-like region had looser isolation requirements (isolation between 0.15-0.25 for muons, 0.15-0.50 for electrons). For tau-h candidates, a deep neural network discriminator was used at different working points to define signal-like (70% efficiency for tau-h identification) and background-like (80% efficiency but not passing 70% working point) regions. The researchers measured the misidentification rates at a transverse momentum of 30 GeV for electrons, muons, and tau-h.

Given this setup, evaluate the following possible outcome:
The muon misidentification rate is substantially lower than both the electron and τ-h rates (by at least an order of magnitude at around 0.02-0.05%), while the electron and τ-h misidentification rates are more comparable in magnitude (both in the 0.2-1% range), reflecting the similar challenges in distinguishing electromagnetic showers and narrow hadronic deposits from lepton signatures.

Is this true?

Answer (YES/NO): NO